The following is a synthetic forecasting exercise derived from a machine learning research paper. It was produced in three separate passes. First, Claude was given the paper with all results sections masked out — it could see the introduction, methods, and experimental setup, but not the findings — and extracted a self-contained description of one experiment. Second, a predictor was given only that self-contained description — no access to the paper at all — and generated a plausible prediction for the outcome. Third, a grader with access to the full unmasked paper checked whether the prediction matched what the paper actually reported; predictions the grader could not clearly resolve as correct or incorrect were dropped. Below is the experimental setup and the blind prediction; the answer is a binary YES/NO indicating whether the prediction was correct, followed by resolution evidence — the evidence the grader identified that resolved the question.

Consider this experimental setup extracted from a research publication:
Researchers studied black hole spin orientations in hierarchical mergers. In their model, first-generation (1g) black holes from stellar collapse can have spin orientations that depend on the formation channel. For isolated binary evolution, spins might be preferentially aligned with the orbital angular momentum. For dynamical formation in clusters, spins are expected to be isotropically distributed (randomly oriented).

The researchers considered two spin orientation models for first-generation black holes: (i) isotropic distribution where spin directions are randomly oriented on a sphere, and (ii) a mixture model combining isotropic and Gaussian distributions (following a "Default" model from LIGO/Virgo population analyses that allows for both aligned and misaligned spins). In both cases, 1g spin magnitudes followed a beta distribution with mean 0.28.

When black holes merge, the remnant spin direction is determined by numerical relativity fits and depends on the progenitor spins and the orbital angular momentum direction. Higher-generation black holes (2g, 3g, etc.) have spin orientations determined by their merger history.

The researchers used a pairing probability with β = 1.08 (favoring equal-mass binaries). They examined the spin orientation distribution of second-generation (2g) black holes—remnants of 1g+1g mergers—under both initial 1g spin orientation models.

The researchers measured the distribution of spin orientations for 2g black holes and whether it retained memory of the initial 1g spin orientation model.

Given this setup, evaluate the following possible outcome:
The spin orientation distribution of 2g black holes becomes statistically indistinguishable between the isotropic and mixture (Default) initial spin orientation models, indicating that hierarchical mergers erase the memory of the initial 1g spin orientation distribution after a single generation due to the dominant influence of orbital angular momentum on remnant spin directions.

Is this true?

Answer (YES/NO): YES